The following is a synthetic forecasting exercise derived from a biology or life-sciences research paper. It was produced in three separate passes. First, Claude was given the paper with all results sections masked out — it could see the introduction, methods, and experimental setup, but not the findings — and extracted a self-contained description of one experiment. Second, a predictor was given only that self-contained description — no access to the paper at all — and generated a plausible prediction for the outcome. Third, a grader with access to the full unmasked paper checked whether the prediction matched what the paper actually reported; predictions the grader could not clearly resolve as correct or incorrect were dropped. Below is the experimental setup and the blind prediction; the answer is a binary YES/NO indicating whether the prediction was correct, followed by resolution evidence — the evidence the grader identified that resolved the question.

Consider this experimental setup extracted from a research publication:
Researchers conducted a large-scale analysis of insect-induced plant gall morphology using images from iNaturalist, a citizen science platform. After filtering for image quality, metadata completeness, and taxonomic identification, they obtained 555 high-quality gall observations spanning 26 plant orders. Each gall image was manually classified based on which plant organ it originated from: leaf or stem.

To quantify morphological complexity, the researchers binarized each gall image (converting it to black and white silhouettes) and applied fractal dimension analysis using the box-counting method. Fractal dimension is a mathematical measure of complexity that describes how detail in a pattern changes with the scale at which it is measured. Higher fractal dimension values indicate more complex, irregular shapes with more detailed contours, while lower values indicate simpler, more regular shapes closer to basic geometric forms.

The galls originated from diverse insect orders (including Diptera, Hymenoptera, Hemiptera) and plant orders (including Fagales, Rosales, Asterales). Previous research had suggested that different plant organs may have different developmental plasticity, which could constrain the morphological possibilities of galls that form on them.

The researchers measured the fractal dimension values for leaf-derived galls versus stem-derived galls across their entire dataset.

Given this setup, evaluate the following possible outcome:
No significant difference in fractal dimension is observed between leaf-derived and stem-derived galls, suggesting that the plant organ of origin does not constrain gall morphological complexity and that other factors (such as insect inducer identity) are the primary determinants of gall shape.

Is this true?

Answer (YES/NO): NO